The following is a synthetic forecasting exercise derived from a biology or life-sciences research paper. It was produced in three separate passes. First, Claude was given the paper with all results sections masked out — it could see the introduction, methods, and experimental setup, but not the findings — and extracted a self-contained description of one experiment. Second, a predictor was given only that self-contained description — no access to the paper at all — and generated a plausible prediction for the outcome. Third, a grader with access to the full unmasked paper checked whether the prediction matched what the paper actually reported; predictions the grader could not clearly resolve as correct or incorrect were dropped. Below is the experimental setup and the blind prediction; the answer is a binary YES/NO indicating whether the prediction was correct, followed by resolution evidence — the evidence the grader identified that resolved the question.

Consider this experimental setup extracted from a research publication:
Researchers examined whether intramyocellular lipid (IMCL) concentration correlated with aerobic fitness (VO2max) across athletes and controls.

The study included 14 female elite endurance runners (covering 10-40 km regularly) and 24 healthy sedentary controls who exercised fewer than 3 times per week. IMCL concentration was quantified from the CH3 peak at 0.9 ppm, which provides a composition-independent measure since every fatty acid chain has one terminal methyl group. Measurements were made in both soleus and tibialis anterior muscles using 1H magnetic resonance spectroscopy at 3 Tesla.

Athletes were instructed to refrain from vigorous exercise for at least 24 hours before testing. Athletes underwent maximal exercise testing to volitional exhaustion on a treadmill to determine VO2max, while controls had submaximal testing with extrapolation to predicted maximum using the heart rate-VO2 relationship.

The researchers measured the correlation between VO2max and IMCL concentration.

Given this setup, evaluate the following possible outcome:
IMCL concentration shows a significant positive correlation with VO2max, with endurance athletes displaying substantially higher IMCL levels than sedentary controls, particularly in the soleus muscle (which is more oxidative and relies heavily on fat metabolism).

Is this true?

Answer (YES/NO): NO